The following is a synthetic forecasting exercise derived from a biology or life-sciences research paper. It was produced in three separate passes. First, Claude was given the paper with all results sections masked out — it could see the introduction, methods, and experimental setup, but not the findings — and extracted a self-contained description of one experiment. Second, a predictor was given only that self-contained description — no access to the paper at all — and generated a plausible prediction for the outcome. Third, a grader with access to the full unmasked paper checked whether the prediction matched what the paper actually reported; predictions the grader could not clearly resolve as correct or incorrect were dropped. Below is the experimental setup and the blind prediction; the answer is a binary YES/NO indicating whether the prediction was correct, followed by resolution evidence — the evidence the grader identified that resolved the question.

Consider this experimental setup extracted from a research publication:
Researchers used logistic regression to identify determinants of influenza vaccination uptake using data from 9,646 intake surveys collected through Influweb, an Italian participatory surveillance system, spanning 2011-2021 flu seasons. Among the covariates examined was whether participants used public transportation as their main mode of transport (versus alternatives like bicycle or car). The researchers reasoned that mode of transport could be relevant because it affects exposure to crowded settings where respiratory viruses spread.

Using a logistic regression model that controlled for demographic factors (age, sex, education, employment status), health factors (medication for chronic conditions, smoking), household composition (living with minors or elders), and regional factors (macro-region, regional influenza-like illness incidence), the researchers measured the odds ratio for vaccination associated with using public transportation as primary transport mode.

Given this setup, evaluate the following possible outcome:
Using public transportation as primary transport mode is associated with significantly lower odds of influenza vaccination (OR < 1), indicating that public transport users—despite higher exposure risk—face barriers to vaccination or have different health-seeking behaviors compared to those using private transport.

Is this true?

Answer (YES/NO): YES